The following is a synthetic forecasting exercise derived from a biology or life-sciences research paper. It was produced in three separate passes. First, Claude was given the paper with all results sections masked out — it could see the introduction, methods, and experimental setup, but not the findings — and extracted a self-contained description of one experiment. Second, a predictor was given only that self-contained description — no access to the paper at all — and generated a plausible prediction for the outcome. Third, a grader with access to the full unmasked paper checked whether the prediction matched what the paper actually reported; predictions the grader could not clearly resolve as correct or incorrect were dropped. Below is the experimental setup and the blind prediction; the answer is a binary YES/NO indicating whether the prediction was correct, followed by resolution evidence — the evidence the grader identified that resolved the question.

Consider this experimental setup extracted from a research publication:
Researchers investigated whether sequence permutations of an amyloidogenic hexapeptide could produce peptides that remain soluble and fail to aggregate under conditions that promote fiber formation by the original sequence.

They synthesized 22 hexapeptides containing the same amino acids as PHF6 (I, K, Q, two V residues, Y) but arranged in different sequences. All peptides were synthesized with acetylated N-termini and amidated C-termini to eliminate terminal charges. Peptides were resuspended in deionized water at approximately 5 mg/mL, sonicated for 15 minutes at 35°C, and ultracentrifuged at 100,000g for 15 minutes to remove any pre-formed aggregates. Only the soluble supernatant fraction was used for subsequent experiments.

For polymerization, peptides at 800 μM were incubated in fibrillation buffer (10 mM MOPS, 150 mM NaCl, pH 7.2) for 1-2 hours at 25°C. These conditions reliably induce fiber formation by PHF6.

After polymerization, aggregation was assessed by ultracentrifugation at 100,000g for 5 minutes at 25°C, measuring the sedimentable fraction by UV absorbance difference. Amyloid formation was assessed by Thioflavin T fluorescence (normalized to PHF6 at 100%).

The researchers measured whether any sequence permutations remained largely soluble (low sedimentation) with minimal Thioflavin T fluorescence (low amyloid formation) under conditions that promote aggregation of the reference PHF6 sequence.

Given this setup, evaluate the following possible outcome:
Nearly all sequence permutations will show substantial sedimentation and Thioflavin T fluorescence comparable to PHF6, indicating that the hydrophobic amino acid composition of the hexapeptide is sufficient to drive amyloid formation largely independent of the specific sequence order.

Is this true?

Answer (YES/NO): NO